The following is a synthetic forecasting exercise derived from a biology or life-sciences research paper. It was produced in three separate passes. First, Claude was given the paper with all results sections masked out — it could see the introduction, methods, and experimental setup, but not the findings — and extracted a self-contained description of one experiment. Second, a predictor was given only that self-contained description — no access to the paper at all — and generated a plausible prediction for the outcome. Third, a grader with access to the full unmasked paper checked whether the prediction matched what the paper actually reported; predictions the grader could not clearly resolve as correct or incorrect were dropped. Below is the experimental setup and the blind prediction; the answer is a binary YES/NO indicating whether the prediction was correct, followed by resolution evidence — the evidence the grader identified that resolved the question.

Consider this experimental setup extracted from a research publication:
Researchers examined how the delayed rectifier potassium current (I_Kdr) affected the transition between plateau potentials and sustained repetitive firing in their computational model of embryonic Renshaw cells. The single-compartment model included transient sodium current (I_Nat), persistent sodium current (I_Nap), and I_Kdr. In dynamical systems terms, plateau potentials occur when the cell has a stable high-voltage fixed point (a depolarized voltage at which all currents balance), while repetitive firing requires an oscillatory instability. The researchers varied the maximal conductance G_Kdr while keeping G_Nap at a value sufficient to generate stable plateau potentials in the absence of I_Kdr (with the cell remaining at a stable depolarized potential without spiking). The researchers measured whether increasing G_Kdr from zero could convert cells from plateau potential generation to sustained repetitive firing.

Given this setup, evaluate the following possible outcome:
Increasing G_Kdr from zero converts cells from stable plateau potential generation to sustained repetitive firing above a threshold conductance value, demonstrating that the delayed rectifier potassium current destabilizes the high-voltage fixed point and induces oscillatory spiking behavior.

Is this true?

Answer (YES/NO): YES